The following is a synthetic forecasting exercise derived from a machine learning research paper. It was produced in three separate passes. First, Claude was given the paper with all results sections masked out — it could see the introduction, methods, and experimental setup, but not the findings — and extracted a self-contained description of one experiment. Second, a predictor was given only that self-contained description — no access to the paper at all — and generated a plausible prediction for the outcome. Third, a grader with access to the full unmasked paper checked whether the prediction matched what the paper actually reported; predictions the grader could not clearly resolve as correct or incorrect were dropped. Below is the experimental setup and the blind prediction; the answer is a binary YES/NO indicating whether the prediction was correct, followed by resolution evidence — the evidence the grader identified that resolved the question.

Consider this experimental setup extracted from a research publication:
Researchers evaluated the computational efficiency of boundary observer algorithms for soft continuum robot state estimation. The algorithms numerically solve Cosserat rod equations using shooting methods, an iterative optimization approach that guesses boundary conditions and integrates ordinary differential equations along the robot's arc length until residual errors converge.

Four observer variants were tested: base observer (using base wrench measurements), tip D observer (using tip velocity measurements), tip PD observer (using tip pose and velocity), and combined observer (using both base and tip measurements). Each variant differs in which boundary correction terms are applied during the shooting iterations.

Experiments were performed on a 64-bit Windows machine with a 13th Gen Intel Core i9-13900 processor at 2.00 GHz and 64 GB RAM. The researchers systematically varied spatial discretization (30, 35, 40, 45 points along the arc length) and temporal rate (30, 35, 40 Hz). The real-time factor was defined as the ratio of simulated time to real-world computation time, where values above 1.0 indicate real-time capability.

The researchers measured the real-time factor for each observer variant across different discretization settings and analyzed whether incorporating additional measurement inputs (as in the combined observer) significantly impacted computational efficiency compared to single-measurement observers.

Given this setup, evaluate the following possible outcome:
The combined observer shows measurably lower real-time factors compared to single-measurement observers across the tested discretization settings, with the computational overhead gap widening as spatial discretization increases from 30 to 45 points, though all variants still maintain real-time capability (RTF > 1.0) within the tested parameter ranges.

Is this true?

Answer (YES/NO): NO